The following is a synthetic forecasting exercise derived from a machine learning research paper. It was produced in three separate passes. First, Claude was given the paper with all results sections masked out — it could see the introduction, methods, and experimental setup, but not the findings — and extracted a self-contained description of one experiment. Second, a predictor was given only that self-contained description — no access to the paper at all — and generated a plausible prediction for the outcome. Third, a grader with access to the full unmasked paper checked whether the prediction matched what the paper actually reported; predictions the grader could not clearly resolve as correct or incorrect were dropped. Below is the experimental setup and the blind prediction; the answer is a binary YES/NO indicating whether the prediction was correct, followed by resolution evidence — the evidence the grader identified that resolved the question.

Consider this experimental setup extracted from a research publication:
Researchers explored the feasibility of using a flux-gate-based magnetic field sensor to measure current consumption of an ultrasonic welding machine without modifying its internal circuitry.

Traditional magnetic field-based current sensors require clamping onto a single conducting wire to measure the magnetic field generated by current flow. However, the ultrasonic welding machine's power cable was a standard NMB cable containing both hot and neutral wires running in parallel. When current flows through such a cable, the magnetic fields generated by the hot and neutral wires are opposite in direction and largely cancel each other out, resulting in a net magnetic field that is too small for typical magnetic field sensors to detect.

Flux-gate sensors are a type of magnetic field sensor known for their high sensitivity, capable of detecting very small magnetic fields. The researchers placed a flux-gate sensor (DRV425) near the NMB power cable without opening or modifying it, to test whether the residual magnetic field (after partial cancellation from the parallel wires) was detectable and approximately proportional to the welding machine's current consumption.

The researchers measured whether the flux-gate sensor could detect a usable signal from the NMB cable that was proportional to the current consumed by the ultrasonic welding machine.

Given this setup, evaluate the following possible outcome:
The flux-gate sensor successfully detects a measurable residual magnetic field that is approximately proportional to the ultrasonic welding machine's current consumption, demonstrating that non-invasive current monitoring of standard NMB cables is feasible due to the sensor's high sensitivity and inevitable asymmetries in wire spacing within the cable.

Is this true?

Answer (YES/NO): NO